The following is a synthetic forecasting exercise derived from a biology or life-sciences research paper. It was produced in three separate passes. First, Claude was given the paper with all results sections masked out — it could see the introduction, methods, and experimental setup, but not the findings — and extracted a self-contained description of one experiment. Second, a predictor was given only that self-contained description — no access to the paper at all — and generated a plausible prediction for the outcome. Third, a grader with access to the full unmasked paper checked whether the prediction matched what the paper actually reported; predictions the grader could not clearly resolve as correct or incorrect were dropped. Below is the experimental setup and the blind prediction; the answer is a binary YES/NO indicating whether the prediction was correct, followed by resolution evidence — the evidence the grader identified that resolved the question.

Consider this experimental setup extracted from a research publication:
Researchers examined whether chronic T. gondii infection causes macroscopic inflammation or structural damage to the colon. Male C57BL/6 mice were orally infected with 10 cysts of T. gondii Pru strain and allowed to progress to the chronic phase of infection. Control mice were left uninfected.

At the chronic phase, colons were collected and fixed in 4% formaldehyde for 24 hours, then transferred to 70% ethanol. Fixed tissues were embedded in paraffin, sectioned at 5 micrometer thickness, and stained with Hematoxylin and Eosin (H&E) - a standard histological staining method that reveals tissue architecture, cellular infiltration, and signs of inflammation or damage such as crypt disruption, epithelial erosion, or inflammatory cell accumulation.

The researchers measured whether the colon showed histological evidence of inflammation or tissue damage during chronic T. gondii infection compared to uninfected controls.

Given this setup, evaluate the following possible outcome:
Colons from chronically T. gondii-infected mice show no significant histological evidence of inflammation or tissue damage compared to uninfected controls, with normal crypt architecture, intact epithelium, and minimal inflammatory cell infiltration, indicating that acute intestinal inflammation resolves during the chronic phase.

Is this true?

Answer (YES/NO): YES